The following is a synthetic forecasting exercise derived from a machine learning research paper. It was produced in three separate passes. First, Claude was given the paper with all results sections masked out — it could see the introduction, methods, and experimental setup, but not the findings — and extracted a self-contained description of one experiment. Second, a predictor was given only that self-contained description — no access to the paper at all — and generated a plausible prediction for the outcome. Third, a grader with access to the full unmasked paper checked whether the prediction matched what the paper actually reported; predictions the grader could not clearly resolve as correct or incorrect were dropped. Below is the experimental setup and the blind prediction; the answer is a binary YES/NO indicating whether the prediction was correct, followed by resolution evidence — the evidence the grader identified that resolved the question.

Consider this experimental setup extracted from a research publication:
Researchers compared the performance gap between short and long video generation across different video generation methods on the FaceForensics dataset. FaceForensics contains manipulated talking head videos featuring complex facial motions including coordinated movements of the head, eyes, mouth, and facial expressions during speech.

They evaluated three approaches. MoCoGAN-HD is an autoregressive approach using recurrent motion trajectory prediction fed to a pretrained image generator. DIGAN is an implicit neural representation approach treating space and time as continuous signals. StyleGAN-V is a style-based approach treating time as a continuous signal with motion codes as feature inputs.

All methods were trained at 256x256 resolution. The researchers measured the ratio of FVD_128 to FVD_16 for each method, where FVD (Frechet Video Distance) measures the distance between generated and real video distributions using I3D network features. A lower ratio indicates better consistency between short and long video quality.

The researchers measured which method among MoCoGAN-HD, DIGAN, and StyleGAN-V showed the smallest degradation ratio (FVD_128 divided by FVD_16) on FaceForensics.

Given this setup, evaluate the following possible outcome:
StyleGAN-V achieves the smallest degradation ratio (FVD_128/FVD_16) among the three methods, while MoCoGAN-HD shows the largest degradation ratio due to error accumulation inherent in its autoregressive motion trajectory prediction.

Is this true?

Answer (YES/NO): NO